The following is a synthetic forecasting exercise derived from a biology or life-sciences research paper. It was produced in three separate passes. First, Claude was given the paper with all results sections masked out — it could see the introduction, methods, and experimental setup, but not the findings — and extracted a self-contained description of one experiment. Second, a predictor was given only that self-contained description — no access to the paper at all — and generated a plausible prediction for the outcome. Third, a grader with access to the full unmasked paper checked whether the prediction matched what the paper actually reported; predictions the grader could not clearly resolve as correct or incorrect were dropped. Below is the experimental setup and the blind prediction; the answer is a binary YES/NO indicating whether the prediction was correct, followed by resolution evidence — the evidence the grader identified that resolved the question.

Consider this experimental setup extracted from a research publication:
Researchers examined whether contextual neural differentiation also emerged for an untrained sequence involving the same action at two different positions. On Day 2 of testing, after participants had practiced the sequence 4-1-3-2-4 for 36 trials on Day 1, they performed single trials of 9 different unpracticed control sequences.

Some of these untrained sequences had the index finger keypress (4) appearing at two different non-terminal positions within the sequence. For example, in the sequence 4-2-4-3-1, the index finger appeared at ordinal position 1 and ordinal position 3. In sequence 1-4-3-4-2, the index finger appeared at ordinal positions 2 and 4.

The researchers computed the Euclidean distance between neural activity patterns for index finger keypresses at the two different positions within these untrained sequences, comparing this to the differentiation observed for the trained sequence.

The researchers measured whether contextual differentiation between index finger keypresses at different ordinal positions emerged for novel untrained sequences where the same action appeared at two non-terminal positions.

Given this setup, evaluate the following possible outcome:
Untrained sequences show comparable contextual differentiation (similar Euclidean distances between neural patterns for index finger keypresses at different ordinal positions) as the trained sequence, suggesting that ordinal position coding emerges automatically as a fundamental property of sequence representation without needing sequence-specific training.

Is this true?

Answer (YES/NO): NO